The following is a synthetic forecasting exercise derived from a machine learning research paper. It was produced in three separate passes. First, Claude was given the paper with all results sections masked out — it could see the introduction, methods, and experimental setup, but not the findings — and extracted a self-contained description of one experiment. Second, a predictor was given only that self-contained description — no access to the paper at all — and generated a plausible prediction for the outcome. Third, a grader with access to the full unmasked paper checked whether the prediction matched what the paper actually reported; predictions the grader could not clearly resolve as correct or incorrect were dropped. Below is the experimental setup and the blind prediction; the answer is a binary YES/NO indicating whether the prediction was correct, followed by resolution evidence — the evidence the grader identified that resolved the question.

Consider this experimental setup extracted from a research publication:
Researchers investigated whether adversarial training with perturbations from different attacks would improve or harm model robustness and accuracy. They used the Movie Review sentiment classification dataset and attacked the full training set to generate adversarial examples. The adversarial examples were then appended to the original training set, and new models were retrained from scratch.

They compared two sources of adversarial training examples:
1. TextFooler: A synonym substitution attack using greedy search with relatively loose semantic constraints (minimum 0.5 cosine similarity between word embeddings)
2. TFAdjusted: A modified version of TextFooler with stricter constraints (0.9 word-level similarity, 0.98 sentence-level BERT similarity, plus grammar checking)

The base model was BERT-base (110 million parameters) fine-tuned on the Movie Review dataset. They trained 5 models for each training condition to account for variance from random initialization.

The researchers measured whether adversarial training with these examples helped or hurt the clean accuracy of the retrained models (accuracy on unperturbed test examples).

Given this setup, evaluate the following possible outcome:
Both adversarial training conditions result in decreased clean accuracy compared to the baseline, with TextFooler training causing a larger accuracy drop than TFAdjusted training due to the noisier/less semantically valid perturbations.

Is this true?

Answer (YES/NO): NO